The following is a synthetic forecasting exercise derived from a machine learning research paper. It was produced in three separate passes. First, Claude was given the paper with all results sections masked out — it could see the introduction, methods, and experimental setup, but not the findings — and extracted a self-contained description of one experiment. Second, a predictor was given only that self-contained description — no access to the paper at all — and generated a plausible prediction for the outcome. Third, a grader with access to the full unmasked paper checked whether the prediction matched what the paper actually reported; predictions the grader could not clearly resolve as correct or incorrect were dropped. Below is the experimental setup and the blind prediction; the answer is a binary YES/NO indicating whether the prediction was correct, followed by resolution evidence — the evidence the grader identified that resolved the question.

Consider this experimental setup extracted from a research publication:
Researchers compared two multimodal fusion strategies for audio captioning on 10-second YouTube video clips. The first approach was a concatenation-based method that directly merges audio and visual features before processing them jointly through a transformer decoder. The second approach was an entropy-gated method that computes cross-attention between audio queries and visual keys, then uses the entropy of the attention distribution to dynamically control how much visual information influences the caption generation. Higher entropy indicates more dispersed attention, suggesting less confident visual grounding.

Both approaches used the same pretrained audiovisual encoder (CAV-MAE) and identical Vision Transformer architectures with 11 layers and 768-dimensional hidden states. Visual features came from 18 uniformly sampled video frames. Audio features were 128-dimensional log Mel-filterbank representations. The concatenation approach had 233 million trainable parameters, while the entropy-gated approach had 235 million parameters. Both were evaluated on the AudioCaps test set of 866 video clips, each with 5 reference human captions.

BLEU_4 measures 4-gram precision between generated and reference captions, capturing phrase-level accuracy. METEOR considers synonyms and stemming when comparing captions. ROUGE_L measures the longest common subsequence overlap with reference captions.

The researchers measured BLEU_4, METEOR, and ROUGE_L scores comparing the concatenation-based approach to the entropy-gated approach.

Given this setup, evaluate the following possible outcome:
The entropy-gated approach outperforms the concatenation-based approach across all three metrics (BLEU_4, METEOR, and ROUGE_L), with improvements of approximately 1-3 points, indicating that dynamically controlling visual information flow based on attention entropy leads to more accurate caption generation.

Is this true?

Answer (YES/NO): NO